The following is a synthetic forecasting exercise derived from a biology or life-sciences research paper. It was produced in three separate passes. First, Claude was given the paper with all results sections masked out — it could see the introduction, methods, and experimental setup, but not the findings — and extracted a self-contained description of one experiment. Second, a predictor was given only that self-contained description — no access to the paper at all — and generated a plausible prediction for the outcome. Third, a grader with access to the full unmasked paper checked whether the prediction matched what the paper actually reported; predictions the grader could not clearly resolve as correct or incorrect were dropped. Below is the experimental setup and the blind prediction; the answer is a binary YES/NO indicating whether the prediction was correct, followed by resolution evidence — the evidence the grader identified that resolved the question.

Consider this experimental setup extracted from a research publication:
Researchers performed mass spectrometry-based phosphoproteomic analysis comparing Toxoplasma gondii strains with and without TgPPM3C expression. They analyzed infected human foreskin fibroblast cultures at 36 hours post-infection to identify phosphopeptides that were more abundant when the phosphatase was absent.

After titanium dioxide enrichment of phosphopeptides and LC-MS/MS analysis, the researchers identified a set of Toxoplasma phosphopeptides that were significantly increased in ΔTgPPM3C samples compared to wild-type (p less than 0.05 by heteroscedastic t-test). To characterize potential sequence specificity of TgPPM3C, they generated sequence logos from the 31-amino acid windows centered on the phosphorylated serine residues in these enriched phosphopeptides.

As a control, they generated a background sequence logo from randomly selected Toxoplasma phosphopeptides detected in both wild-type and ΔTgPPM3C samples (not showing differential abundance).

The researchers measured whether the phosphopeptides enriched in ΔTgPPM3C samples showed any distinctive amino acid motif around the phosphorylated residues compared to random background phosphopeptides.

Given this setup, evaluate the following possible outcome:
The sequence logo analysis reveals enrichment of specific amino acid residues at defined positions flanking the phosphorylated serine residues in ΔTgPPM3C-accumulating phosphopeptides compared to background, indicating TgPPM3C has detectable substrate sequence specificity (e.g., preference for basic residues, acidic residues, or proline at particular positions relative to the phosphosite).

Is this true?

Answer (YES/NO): NO